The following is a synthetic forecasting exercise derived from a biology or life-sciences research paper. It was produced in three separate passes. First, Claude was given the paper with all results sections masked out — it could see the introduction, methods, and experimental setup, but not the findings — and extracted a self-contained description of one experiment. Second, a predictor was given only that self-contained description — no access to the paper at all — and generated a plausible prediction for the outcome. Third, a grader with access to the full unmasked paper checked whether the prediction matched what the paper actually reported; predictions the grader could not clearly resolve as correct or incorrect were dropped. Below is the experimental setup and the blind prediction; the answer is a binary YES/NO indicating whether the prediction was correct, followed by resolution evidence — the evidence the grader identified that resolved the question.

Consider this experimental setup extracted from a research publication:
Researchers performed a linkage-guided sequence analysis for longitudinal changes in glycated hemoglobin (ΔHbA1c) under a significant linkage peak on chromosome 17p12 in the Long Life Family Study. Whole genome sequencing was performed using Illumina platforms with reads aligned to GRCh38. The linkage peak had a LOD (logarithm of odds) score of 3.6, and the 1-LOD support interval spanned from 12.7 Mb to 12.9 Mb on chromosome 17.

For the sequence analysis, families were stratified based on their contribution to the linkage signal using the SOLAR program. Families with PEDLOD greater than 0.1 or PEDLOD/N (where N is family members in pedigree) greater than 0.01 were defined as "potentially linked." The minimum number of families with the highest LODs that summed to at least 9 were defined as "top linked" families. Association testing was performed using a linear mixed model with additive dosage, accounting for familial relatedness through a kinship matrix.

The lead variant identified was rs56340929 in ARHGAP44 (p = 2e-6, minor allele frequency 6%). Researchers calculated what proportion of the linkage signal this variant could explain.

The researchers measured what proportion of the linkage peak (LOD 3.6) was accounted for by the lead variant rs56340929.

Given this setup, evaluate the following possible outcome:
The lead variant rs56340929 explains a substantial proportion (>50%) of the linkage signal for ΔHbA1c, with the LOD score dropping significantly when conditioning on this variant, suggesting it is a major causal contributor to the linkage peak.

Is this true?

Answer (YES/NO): NO